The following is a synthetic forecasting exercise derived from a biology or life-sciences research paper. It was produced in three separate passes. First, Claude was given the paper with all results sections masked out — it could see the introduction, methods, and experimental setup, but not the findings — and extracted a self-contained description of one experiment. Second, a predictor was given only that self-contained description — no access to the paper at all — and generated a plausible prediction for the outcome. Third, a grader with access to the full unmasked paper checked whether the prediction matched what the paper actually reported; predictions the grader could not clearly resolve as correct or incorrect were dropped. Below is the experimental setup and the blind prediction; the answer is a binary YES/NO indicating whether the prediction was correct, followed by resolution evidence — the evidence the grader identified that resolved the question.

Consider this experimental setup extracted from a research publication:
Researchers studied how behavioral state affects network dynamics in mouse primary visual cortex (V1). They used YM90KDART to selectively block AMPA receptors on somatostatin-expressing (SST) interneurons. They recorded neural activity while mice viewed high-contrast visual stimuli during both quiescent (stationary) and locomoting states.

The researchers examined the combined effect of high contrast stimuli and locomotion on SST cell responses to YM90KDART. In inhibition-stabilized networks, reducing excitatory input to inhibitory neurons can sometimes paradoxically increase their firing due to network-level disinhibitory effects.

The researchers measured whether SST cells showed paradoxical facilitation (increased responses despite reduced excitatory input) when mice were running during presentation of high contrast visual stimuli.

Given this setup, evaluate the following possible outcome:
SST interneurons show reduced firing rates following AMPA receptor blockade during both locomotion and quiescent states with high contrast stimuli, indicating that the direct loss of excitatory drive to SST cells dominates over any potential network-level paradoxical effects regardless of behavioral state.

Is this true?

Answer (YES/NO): NO